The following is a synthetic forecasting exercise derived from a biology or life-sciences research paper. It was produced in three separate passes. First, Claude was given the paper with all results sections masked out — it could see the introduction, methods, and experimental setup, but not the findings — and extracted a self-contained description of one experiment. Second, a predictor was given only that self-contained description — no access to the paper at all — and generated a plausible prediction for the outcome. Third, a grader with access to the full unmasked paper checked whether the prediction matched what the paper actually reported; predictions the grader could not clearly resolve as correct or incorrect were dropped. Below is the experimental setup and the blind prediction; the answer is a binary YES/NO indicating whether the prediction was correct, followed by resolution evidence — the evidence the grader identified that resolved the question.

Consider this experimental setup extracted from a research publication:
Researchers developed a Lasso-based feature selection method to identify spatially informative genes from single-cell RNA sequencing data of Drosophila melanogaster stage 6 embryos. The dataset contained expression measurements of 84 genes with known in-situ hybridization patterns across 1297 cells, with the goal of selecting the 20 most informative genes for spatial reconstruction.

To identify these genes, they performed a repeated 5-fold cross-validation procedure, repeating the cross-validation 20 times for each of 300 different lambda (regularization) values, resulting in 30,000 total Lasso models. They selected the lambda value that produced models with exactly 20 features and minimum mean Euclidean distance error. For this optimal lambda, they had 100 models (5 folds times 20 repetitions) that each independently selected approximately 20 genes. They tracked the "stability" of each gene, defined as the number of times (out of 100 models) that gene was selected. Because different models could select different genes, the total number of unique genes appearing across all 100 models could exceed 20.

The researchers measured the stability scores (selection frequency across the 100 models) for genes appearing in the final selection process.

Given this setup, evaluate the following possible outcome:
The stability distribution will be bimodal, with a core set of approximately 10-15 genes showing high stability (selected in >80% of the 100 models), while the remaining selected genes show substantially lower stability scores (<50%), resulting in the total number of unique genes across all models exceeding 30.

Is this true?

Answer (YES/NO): NO